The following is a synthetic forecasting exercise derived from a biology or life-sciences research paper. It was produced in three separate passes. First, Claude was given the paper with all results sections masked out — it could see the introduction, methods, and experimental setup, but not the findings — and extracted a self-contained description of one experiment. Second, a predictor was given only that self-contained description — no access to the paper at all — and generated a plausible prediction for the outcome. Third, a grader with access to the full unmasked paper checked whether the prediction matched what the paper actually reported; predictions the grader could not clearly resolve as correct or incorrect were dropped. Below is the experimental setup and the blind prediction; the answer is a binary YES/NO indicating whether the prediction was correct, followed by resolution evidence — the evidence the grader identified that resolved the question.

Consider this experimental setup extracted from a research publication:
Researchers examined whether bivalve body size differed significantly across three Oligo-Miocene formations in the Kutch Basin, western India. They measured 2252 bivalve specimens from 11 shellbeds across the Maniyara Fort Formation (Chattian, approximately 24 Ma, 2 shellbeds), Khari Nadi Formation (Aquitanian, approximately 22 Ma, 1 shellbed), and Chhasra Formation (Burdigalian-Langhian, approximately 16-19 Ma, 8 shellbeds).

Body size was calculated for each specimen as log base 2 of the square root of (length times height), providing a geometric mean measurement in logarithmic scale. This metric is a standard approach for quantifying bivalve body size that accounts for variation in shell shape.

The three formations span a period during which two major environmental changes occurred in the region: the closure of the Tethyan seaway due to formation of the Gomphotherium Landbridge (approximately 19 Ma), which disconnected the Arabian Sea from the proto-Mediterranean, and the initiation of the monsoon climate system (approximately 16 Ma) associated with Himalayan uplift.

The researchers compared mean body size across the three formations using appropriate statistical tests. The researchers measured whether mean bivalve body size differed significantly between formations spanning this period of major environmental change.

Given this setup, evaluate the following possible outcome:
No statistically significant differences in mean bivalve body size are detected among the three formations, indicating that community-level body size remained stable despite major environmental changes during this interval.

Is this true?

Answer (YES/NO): YES